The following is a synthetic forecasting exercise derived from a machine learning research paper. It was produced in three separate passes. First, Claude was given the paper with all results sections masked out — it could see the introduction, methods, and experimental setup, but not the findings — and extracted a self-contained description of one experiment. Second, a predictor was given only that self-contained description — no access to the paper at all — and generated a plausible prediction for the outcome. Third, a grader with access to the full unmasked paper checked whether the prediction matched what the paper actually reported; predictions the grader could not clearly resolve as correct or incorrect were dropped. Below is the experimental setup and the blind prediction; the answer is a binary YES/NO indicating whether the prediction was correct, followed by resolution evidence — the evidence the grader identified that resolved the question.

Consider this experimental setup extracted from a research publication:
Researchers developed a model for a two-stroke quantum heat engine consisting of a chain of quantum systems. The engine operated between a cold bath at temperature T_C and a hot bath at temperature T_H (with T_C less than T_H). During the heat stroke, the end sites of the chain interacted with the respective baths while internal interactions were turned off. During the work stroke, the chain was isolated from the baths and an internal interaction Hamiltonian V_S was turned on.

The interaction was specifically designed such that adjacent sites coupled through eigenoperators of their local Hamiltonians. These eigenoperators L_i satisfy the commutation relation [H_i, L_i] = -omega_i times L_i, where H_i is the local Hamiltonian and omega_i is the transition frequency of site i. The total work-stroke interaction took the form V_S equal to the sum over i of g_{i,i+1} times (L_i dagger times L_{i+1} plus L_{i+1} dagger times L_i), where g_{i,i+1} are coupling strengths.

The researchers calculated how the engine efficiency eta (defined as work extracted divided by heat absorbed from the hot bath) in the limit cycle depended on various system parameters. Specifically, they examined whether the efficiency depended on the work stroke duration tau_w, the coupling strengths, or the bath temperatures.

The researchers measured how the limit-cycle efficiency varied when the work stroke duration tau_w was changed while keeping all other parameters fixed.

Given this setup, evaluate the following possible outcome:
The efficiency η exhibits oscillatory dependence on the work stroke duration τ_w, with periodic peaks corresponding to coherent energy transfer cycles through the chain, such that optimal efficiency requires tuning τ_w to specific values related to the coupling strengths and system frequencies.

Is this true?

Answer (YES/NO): NO